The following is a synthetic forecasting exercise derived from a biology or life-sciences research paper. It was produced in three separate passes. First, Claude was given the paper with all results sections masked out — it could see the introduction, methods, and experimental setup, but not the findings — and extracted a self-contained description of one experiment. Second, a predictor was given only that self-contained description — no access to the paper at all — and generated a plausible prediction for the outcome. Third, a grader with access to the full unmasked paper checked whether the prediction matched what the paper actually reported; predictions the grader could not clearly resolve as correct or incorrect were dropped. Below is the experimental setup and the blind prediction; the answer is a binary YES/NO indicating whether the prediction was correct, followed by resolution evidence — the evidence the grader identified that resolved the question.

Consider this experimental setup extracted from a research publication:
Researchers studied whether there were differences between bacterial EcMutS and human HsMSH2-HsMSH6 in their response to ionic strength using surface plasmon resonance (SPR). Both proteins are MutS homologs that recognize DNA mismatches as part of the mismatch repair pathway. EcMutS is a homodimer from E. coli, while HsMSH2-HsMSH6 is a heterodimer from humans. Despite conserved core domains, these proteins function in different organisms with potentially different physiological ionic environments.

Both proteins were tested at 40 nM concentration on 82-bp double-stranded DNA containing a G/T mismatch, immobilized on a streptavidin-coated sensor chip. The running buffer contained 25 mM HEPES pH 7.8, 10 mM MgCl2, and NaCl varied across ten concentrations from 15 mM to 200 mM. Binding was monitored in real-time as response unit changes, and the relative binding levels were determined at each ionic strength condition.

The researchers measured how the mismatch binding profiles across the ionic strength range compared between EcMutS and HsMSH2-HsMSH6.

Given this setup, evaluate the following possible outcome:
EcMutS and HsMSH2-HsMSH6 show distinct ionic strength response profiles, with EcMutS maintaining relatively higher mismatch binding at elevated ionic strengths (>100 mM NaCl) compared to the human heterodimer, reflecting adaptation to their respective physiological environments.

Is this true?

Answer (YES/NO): NO